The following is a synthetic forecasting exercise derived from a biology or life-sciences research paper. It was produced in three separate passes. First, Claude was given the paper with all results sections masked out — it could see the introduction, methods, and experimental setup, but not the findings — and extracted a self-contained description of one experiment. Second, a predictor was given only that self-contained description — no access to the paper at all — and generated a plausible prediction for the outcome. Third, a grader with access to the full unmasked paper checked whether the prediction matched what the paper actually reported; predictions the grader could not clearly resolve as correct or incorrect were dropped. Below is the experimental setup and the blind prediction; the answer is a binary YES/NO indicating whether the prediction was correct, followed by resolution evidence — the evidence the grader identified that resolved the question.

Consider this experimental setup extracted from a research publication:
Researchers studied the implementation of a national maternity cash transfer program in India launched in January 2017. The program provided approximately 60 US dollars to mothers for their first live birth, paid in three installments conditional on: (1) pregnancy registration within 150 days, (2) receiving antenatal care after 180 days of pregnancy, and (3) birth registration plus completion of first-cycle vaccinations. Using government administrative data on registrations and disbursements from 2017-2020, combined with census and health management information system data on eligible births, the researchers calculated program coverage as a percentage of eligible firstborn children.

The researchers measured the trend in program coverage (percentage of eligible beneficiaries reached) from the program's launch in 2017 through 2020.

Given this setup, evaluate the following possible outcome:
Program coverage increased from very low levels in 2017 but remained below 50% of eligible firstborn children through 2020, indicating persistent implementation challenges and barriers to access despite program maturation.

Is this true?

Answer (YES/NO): NO